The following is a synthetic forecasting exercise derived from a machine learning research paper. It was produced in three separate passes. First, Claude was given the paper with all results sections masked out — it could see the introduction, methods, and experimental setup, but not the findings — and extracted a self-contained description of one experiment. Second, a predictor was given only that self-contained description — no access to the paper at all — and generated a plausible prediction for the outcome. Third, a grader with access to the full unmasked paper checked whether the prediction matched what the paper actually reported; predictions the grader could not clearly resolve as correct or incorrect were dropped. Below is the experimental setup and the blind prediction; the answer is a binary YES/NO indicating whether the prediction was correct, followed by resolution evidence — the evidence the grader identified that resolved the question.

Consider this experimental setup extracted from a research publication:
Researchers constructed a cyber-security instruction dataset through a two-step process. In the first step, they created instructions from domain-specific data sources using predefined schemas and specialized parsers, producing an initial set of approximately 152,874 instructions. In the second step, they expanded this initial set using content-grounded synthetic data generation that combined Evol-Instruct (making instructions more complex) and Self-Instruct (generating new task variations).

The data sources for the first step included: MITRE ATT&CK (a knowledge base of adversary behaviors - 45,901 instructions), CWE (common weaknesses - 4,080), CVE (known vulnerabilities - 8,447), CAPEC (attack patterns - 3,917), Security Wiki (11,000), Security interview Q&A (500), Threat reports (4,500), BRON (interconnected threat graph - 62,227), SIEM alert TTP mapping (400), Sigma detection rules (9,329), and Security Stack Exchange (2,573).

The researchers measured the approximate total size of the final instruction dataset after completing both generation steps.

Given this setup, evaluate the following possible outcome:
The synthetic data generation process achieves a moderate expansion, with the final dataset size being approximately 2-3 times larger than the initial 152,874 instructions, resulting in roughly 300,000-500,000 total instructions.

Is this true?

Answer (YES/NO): YES